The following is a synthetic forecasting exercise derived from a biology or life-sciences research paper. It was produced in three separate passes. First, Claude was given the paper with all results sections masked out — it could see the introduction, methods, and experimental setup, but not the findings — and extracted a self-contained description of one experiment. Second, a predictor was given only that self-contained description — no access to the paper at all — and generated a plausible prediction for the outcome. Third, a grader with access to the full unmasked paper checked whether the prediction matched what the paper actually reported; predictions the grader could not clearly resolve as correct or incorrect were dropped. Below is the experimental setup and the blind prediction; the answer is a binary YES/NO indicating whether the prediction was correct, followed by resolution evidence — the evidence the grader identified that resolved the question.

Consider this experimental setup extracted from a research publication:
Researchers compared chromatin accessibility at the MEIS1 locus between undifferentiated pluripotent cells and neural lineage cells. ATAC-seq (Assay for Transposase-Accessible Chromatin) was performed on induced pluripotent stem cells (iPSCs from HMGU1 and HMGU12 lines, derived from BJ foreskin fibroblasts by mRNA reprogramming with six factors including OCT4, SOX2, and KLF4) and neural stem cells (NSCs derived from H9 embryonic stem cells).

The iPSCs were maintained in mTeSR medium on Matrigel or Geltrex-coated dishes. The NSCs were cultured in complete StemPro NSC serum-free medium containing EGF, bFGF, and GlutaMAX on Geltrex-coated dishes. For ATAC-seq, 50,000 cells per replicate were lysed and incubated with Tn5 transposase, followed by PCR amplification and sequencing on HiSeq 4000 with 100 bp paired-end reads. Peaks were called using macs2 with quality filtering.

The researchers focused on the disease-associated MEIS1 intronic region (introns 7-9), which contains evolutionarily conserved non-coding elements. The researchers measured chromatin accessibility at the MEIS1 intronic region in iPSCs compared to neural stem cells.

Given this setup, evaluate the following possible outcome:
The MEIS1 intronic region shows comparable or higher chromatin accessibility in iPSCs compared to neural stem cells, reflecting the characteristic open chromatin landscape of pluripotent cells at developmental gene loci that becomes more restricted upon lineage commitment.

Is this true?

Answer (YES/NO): NO